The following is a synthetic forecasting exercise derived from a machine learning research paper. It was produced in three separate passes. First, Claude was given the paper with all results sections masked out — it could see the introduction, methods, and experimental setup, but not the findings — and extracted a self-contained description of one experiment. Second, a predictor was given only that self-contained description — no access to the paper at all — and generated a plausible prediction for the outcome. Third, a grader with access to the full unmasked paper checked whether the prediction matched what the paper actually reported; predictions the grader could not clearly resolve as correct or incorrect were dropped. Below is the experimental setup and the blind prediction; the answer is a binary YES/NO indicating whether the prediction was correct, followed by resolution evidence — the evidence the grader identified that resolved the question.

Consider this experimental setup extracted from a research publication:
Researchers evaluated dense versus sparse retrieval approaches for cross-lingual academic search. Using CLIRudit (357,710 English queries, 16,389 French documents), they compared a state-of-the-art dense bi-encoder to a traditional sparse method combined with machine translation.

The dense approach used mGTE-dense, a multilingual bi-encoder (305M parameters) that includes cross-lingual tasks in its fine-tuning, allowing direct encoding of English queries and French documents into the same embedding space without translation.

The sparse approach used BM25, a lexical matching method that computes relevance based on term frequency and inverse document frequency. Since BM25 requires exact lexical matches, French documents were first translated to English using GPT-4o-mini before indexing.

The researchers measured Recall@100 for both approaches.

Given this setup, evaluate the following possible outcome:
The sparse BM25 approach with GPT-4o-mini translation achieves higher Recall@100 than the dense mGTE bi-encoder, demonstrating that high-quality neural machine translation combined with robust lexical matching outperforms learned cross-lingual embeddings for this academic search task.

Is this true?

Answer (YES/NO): YES